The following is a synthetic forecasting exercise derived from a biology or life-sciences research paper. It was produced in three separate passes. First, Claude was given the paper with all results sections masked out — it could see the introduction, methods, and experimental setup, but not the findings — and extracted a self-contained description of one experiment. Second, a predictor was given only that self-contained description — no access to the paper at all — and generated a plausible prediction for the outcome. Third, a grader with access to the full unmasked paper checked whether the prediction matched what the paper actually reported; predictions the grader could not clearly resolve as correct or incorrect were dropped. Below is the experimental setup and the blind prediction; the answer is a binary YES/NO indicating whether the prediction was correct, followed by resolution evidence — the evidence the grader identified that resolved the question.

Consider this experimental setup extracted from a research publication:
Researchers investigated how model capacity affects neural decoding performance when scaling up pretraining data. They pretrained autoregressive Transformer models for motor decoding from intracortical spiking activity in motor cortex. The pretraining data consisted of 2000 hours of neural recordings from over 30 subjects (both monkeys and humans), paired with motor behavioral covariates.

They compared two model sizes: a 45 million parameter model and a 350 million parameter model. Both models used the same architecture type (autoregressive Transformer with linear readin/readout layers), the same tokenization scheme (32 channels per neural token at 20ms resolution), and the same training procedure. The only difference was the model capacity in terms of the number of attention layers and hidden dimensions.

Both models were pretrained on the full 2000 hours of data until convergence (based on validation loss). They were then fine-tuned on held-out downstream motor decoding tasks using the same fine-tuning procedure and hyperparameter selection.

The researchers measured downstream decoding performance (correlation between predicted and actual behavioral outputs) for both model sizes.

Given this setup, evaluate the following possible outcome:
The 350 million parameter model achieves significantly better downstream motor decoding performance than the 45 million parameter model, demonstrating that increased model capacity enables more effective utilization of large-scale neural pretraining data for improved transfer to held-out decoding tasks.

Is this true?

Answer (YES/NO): YES